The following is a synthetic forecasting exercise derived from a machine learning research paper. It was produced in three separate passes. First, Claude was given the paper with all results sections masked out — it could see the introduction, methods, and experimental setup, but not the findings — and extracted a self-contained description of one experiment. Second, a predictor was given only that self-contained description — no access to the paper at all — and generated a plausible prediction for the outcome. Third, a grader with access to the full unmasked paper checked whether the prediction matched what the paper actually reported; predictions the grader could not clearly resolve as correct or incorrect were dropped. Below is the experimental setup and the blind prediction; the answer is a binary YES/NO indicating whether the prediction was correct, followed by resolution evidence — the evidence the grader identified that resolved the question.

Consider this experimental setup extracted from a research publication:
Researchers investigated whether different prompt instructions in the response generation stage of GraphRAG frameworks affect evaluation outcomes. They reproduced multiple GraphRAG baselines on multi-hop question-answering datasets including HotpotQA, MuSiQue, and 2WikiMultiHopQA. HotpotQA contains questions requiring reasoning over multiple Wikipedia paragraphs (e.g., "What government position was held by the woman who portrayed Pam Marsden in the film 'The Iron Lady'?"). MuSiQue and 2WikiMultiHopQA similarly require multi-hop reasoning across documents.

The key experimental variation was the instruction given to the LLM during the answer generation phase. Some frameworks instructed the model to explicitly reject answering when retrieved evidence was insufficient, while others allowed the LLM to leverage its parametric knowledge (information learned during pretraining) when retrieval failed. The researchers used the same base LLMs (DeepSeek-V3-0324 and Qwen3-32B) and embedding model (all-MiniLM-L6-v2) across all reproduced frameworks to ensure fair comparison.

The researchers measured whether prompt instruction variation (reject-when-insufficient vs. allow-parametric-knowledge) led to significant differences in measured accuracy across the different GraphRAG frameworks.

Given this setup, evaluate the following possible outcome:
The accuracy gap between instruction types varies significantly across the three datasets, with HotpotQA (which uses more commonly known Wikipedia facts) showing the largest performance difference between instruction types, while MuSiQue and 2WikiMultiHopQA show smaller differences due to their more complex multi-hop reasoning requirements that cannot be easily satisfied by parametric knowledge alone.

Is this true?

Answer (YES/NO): NO